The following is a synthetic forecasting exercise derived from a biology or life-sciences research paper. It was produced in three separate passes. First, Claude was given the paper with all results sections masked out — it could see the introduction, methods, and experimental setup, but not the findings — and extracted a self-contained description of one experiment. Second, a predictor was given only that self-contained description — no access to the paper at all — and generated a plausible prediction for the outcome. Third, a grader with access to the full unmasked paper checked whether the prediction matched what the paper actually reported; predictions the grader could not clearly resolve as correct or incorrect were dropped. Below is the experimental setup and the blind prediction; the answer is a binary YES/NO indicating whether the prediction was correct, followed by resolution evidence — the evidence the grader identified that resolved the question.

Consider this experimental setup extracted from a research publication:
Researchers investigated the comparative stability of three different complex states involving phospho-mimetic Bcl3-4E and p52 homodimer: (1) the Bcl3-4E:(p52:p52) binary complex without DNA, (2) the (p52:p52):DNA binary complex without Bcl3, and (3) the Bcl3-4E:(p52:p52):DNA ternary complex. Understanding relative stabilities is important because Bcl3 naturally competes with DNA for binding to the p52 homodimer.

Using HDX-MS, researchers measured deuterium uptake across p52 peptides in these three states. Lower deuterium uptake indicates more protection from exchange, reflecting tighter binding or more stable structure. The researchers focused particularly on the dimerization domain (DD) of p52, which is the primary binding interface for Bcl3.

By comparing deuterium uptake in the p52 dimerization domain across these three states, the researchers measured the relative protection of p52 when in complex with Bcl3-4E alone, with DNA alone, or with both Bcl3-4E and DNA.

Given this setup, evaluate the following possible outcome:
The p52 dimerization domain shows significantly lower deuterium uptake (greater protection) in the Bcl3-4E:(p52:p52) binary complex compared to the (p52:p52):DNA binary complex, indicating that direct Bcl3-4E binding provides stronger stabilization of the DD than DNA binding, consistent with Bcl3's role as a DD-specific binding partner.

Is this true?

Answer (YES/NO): NO